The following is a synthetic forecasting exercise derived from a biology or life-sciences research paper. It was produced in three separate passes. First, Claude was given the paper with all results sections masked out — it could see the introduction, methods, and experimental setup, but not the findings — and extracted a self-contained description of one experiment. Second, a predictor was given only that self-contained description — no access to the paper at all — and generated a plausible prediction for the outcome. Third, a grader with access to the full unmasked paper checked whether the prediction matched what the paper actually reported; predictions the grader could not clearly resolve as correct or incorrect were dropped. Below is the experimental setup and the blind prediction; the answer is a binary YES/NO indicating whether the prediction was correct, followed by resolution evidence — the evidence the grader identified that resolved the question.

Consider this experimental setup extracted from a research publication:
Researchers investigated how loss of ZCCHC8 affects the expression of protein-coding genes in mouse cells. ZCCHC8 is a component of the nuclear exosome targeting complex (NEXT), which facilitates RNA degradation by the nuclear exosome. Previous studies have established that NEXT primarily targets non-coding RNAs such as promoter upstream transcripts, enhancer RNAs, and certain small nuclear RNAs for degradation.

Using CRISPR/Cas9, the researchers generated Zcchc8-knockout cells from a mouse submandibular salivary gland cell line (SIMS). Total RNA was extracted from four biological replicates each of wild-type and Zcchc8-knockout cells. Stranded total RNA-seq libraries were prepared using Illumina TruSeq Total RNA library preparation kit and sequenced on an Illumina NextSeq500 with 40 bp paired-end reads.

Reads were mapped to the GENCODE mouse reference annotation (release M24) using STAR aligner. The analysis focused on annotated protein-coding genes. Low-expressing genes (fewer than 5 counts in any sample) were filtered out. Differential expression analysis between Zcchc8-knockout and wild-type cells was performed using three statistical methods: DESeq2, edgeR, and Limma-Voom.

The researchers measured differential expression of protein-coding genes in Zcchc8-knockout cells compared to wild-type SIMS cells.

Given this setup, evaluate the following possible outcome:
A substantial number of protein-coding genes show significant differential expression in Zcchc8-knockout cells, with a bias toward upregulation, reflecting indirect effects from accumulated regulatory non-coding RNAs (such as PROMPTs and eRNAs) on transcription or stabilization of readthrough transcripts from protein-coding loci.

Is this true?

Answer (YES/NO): NO